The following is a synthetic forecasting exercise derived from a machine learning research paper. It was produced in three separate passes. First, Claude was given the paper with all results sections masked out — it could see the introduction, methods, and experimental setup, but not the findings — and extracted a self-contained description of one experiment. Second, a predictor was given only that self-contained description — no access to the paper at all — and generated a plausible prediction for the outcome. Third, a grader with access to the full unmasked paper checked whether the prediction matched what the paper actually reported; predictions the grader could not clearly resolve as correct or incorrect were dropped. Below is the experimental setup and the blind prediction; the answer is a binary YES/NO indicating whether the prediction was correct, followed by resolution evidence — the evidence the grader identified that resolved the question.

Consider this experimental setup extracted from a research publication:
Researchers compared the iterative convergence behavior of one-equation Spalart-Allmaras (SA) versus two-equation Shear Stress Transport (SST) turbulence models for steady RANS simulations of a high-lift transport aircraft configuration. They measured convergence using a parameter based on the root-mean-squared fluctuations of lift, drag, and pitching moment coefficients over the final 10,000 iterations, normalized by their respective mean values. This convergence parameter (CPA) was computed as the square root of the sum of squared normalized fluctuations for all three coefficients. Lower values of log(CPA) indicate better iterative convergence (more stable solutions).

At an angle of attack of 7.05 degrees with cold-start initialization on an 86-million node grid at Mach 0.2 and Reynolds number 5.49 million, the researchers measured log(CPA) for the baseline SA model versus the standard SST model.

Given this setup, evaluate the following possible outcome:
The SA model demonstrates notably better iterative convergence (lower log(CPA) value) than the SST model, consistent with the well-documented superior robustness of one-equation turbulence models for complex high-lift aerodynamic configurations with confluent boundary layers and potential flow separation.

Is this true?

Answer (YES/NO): YES